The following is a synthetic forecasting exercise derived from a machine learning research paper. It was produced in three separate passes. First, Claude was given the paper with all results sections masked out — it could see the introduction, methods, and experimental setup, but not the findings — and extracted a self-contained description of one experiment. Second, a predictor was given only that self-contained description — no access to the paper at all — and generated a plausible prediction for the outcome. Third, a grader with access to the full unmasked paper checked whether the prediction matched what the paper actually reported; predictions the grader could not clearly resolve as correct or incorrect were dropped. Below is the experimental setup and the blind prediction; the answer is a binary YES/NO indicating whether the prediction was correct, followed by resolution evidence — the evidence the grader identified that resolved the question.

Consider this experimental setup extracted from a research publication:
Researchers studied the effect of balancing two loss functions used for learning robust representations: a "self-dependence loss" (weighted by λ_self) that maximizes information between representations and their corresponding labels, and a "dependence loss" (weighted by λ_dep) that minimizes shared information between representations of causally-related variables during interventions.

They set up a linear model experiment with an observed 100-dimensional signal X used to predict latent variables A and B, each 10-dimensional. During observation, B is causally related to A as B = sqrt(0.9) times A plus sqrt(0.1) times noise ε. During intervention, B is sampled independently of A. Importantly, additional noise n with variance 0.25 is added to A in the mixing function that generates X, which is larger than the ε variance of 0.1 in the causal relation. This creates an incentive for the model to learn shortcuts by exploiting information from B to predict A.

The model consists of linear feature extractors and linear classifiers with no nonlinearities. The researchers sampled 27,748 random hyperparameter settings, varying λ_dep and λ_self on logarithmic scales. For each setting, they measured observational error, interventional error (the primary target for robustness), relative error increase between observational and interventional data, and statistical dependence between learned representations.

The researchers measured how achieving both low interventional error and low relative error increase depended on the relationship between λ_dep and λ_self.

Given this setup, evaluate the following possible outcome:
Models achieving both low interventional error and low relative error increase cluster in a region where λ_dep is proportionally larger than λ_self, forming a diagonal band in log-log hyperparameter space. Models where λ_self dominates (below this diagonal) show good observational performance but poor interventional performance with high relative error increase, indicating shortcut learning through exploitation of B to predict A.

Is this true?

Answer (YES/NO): NO